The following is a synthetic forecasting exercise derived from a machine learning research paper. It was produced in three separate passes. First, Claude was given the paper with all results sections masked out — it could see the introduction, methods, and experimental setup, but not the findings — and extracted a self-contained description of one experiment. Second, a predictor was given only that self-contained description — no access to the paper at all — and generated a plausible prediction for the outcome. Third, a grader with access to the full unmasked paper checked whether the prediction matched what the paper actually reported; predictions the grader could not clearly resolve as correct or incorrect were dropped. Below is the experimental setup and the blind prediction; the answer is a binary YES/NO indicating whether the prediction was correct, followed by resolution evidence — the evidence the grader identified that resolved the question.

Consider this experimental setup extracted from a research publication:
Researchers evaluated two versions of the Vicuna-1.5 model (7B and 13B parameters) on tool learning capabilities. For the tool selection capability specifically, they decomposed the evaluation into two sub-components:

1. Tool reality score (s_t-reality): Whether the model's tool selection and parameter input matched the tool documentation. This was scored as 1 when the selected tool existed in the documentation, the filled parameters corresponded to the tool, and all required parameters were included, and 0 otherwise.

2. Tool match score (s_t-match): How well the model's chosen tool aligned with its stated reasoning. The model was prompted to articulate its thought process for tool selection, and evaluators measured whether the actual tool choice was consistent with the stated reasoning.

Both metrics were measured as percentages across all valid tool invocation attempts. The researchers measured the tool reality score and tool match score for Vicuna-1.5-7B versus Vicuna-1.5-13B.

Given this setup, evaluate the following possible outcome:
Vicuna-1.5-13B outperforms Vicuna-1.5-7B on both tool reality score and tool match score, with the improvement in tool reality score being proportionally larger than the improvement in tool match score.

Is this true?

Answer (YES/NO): NO